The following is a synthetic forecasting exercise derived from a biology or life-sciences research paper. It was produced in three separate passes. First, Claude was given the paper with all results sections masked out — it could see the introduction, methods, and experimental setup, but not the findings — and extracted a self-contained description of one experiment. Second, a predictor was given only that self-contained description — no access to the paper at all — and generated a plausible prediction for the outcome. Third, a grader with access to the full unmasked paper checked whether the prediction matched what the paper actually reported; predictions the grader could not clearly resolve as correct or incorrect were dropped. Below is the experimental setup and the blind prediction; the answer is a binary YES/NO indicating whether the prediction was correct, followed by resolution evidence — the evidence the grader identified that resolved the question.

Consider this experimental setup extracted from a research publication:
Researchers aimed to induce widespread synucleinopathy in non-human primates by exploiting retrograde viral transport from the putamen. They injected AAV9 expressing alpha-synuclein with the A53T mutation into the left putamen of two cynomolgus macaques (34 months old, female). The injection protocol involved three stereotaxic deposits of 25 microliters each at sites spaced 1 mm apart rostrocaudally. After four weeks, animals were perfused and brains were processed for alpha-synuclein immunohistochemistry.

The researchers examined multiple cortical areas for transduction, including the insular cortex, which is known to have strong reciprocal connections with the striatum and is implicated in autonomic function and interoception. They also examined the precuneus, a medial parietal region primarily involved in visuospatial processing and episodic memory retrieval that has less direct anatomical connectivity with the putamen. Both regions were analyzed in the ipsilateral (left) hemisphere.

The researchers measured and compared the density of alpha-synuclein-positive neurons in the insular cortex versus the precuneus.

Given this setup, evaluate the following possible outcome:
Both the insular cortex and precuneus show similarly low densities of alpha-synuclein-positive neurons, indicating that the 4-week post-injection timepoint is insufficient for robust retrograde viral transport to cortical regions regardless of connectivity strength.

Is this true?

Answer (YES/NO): NO